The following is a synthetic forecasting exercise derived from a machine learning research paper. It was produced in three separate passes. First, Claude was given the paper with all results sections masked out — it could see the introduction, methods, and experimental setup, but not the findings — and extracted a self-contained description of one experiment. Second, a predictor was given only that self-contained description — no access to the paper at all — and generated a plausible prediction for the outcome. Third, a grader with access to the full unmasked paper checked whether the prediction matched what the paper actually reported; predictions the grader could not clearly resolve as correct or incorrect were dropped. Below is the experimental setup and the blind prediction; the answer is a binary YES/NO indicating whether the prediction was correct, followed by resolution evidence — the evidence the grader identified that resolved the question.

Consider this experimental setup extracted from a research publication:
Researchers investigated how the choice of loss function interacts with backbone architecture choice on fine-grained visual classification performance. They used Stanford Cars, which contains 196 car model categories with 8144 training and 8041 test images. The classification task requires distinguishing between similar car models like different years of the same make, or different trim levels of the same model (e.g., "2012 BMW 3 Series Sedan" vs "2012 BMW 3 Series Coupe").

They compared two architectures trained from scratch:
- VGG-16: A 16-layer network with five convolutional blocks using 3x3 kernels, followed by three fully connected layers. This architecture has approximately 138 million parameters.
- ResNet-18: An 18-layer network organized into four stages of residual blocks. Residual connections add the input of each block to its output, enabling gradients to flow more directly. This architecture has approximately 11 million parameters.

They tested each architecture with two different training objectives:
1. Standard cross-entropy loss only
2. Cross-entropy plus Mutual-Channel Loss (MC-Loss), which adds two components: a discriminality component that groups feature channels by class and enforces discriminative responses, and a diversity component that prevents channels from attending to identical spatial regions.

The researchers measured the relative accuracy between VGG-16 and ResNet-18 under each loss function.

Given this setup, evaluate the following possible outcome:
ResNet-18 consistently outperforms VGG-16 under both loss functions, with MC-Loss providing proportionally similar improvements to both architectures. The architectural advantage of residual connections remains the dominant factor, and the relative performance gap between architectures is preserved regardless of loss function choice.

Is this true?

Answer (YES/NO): NO